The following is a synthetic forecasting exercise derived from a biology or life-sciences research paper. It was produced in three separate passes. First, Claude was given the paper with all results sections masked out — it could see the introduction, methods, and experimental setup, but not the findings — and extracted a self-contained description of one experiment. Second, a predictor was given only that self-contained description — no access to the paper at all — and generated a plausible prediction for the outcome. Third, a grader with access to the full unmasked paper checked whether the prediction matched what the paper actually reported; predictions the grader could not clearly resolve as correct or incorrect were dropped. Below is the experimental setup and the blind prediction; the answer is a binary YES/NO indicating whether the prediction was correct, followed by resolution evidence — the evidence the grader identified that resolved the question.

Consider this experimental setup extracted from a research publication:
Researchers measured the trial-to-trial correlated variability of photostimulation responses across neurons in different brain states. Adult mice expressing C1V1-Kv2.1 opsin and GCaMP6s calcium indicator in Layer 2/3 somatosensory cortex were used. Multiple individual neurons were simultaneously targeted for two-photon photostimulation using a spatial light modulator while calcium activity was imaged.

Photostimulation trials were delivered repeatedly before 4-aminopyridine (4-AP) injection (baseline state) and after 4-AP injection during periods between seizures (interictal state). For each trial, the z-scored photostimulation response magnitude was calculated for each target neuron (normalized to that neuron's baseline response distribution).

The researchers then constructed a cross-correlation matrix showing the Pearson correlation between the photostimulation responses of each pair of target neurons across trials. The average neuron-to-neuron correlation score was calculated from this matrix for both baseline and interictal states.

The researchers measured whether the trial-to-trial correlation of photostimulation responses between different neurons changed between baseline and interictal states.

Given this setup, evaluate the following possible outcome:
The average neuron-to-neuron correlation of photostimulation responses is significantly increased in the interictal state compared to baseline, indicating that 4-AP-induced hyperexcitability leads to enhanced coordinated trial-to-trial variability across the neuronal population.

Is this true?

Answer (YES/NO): YES